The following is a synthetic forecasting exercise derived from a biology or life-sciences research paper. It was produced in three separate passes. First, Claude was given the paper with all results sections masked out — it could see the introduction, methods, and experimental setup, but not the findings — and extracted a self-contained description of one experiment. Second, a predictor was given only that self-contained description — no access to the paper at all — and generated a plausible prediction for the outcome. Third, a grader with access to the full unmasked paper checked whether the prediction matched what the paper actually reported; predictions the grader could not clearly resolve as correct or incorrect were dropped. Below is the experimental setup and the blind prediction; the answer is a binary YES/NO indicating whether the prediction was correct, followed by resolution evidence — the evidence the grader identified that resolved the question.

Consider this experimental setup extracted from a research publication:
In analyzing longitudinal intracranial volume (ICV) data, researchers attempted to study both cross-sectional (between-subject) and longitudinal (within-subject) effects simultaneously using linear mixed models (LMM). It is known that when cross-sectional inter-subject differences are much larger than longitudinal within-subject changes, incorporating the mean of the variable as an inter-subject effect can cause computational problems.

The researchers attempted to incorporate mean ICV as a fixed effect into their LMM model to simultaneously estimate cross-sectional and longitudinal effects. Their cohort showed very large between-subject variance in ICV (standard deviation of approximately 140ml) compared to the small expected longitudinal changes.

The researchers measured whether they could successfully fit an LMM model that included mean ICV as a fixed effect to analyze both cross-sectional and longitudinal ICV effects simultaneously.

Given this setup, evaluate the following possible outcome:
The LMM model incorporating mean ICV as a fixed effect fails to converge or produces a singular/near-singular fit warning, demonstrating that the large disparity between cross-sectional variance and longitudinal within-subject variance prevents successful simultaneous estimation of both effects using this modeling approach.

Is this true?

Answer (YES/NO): YES